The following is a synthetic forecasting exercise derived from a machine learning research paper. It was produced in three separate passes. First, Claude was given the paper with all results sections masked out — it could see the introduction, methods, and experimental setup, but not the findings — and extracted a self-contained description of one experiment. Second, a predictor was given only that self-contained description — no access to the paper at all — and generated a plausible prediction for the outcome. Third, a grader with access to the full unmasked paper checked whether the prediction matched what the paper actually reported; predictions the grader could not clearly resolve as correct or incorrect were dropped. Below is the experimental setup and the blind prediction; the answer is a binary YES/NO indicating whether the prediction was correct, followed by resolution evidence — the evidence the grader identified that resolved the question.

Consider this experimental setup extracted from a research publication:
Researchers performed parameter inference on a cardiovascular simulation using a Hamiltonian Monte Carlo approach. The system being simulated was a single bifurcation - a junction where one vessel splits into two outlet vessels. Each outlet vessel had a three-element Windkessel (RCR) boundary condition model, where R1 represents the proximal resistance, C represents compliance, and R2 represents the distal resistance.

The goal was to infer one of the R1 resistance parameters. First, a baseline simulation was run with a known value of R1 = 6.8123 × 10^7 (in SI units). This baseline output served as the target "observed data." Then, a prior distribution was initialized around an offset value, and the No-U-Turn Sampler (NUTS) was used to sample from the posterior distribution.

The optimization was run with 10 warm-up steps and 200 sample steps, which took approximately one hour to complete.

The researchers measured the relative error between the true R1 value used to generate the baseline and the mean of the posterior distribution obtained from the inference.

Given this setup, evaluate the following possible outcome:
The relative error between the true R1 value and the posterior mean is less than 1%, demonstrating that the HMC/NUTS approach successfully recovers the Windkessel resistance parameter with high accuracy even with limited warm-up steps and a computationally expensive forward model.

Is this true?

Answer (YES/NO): NO